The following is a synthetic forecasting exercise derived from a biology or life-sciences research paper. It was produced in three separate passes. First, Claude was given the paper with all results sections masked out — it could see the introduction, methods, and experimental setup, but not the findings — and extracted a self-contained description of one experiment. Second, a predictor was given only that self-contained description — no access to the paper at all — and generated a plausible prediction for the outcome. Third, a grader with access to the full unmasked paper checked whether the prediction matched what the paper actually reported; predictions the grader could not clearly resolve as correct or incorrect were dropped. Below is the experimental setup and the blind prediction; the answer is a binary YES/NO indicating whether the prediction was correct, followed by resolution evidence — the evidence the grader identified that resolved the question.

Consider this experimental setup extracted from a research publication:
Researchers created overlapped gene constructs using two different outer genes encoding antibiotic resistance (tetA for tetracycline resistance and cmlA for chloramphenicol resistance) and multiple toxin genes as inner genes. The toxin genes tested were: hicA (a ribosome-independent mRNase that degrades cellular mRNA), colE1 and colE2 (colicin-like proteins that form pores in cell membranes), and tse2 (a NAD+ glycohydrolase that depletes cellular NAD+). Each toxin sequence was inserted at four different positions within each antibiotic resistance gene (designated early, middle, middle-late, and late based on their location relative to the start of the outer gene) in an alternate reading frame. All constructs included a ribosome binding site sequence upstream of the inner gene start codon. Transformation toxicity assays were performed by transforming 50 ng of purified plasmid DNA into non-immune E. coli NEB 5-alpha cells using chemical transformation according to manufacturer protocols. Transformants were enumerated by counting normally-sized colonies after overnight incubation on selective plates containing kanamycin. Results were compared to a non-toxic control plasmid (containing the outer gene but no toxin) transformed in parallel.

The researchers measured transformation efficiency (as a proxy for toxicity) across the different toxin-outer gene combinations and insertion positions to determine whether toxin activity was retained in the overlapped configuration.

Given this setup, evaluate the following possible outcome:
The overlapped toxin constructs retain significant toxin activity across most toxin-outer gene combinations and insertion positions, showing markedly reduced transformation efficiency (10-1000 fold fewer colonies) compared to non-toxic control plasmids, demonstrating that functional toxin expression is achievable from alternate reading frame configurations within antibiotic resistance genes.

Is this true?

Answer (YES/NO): NO